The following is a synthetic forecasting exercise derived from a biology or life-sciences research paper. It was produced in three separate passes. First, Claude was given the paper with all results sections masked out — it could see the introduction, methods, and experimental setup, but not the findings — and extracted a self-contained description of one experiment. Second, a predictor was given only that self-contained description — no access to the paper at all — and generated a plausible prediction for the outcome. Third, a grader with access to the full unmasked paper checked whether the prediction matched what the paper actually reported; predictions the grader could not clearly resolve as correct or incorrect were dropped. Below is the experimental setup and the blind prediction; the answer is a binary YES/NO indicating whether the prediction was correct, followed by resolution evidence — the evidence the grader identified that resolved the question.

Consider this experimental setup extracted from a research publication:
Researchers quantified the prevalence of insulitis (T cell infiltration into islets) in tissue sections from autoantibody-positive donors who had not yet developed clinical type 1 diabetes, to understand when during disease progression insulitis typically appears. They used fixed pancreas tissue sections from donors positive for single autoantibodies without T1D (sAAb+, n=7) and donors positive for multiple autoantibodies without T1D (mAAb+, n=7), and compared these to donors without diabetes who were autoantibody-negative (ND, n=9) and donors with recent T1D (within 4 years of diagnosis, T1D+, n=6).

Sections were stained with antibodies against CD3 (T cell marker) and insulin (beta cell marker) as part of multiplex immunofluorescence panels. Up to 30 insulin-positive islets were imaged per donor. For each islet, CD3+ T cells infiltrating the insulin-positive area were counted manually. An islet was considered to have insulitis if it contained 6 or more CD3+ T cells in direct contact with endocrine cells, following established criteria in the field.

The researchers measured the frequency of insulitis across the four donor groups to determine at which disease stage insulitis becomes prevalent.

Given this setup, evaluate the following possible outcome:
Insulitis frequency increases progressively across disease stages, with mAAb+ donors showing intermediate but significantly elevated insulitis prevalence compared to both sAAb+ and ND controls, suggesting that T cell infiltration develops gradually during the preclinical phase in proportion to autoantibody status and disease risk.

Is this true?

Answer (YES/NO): NO